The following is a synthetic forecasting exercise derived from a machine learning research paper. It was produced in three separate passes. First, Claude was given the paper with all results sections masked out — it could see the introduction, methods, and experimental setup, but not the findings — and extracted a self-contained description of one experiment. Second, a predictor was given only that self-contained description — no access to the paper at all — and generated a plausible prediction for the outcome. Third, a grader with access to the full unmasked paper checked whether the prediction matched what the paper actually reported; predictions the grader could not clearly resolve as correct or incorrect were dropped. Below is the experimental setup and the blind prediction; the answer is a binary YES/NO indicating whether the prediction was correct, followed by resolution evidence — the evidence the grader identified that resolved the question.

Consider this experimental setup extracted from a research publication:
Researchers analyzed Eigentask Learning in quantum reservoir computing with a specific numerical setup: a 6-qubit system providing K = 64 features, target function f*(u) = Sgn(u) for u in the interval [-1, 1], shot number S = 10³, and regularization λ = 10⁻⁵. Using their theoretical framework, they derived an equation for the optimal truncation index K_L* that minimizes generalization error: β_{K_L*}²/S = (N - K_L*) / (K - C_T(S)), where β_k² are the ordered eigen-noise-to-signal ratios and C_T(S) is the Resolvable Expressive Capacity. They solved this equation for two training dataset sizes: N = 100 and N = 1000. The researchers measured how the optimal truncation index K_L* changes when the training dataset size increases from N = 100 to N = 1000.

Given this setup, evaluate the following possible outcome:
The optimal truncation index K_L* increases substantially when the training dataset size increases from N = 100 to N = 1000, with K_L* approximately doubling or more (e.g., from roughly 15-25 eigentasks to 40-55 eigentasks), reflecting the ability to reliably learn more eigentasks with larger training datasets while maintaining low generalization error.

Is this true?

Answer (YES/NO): NO